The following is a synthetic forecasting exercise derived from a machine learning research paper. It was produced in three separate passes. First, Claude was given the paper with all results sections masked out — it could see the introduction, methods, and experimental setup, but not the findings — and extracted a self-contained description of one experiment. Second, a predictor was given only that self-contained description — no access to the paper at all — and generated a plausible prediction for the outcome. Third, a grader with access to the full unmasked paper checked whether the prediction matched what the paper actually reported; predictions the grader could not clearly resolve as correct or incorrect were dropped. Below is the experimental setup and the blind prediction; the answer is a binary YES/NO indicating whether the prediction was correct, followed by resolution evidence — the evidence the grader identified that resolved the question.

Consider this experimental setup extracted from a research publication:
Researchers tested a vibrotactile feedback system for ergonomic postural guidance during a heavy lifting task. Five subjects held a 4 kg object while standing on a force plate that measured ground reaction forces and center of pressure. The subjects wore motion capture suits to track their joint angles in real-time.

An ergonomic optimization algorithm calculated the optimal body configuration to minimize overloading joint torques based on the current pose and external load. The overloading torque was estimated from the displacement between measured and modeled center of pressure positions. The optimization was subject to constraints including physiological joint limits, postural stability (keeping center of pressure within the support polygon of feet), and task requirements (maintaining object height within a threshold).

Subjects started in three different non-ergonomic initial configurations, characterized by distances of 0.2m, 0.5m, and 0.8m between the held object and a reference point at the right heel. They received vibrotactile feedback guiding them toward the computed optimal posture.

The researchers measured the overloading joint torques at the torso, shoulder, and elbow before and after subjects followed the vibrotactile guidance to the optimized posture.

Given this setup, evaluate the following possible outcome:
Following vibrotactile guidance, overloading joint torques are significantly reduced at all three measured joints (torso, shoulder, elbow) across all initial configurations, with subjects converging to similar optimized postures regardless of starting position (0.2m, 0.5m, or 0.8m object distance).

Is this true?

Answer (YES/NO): NO